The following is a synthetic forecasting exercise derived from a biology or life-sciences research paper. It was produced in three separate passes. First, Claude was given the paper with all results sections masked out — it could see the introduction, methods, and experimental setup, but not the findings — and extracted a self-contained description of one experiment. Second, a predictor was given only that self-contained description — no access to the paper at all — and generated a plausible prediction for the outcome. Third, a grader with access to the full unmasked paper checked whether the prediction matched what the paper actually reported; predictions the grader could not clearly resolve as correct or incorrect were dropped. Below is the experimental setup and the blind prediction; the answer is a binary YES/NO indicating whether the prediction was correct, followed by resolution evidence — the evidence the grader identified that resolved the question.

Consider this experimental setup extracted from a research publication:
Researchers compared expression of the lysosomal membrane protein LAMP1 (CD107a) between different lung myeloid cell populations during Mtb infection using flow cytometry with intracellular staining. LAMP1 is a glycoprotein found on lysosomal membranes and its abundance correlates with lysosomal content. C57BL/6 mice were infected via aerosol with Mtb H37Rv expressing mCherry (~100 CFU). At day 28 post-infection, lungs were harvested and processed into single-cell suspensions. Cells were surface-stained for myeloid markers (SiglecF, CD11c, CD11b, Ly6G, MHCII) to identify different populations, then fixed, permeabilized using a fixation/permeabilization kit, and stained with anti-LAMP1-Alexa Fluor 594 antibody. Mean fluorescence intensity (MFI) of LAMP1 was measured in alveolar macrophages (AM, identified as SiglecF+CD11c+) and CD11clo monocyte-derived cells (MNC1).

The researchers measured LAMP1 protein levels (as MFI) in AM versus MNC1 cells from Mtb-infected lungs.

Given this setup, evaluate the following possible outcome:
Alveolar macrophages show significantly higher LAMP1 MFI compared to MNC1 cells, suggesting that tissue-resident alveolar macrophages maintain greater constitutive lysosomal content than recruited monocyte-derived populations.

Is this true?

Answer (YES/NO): YES